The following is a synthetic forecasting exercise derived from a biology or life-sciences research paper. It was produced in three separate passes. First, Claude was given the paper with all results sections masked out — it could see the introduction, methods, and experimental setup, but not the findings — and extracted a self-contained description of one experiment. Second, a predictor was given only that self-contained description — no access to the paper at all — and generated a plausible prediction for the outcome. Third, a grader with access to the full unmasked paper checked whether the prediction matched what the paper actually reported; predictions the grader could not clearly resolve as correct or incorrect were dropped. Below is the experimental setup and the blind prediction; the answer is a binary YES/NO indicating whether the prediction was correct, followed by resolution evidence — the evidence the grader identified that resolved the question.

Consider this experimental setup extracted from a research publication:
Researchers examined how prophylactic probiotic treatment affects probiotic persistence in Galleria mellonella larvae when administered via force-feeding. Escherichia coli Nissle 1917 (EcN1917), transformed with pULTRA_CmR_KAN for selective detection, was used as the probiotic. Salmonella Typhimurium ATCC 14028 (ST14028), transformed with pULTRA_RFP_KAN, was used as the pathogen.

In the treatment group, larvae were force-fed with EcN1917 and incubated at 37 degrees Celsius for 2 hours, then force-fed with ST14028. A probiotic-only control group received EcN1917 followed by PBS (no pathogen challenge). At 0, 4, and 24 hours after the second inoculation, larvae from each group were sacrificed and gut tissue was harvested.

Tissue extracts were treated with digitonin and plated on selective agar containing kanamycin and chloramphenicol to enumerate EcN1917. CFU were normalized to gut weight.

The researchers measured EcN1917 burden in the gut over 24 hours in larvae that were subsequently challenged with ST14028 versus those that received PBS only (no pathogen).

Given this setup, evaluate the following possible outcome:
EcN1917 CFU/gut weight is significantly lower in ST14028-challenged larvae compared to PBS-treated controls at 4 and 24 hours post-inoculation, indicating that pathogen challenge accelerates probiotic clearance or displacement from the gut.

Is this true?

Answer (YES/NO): NO